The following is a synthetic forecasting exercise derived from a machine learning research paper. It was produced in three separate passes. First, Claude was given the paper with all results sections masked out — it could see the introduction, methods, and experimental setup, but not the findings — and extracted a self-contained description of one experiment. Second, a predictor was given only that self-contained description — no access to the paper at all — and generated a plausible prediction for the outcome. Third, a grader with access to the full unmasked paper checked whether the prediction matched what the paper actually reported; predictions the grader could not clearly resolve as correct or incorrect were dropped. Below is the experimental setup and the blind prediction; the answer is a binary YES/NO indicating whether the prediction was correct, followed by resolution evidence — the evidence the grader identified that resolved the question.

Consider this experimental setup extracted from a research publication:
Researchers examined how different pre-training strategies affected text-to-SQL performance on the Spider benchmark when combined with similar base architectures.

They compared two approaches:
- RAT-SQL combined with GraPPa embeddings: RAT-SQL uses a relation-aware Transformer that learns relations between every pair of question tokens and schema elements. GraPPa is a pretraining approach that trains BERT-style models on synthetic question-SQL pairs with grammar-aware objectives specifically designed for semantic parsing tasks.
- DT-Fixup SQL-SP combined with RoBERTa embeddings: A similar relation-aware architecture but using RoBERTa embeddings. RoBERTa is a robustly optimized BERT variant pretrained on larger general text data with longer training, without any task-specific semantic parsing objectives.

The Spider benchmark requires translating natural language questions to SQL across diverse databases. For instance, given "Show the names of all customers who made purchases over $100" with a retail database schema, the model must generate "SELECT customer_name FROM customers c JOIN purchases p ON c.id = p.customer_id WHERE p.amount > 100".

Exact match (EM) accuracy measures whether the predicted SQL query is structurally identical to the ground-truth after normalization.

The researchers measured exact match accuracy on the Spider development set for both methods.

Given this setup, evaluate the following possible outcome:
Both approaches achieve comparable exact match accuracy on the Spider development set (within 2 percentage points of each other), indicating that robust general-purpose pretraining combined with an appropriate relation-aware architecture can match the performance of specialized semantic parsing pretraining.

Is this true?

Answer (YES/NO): YES